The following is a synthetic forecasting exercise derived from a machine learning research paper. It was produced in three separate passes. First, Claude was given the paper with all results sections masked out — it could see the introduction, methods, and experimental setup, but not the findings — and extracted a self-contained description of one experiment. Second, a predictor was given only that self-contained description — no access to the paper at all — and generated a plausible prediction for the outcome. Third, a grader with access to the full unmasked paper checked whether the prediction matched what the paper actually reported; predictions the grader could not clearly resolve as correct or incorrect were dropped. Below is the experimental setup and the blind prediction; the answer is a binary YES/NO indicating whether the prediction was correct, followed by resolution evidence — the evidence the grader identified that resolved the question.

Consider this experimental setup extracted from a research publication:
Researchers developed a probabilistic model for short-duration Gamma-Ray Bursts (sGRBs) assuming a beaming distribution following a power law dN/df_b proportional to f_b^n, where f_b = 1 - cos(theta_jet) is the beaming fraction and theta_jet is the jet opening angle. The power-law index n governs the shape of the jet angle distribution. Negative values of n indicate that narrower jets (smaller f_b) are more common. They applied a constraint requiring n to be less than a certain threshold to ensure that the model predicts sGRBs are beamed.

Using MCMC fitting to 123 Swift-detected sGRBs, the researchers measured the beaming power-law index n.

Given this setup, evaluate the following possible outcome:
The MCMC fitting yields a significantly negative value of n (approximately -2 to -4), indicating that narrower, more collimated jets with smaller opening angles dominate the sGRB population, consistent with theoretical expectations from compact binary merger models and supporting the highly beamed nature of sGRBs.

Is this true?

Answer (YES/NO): NO